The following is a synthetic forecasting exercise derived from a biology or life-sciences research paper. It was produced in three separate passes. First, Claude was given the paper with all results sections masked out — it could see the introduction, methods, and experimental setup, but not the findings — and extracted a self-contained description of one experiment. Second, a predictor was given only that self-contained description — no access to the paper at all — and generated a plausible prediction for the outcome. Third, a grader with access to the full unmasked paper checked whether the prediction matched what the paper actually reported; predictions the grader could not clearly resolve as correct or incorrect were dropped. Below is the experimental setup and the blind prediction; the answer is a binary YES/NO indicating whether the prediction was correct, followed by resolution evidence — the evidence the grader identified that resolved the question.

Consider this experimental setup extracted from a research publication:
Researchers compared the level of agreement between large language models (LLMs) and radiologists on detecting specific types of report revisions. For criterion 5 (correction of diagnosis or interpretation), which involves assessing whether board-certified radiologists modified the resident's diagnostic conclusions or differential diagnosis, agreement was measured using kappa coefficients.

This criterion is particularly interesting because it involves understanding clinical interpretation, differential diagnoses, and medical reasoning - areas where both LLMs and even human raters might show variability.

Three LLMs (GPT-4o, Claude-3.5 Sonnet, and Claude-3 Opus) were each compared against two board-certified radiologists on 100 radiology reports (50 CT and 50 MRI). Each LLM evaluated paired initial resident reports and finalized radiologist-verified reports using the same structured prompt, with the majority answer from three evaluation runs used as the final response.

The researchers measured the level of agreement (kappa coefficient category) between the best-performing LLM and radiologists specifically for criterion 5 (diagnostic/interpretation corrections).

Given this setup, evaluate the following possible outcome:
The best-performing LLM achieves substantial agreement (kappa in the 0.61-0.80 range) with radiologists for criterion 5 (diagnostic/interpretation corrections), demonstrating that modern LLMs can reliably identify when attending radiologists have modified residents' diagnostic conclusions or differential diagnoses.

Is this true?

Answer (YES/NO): NO